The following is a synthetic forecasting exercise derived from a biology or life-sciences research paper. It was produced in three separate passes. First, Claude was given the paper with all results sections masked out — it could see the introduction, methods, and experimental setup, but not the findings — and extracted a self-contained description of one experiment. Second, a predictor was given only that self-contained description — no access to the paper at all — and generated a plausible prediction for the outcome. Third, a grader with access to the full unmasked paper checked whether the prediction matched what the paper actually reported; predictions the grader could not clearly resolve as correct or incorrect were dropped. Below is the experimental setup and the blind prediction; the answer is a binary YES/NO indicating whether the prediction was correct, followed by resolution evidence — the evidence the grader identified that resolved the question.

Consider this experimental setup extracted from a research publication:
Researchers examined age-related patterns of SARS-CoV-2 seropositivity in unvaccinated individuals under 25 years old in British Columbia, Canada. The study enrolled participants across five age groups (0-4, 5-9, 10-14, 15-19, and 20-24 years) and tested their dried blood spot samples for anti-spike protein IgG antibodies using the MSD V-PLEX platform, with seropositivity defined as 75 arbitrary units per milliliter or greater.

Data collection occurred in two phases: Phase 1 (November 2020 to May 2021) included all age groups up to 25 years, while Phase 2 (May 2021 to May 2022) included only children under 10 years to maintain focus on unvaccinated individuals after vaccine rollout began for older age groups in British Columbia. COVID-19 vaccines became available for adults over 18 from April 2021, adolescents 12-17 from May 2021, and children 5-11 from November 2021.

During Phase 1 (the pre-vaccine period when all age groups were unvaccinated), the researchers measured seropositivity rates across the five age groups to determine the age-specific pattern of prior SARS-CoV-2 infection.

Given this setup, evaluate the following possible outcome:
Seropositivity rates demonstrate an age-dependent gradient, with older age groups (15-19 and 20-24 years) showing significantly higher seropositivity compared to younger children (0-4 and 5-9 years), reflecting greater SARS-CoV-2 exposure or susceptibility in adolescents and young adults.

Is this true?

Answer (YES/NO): NO